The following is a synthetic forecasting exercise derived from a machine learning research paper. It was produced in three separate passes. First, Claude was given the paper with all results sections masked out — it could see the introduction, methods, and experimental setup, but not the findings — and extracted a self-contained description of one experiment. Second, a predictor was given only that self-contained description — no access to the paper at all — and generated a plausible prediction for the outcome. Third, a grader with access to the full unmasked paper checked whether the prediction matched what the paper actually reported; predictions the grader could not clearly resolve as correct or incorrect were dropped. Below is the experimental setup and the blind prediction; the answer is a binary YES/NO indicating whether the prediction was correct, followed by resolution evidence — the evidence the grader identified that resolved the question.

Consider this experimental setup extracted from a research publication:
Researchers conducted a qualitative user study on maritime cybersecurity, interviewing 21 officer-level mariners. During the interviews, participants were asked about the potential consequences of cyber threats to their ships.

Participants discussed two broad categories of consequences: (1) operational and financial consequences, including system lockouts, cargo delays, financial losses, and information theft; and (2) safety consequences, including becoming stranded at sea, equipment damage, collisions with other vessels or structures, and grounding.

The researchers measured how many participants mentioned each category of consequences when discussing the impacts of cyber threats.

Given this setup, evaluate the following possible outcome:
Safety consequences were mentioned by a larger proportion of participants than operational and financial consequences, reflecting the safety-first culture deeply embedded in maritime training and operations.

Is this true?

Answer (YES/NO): YES